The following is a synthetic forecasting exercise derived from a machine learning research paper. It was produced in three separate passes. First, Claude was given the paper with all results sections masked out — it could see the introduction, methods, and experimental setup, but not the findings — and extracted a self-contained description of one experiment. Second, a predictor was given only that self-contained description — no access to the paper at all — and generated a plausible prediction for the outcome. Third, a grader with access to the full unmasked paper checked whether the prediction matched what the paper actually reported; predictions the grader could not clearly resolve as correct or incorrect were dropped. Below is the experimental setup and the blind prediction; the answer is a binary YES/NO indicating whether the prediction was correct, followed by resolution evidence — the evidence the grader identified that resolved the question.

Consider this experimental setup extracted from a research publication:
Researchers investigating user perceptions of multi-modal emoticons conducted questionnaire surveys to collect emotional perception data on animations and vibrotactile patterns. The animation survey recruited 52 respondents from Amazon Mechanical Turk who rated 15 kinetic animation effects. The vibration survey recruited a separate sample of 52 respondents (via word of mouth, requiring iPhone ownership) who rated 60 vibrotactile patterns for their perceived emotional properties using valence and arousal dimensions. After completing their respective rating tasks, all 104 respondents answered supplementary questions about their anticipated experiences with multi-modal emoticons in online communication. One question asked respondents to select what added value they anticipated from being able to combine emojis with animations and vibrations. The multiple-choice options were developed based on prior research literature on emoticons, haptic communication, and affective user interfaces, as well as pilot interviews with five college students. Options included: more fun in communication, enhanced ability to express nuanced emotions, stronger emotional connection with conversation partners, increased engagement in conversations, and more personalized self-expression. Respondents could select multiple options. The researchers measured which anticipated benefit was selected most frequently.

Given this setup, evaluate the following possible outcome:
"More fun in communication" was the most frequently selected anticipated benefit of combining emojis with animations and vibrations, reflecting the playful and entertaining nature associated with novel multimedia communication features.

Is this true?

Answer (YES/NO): YES